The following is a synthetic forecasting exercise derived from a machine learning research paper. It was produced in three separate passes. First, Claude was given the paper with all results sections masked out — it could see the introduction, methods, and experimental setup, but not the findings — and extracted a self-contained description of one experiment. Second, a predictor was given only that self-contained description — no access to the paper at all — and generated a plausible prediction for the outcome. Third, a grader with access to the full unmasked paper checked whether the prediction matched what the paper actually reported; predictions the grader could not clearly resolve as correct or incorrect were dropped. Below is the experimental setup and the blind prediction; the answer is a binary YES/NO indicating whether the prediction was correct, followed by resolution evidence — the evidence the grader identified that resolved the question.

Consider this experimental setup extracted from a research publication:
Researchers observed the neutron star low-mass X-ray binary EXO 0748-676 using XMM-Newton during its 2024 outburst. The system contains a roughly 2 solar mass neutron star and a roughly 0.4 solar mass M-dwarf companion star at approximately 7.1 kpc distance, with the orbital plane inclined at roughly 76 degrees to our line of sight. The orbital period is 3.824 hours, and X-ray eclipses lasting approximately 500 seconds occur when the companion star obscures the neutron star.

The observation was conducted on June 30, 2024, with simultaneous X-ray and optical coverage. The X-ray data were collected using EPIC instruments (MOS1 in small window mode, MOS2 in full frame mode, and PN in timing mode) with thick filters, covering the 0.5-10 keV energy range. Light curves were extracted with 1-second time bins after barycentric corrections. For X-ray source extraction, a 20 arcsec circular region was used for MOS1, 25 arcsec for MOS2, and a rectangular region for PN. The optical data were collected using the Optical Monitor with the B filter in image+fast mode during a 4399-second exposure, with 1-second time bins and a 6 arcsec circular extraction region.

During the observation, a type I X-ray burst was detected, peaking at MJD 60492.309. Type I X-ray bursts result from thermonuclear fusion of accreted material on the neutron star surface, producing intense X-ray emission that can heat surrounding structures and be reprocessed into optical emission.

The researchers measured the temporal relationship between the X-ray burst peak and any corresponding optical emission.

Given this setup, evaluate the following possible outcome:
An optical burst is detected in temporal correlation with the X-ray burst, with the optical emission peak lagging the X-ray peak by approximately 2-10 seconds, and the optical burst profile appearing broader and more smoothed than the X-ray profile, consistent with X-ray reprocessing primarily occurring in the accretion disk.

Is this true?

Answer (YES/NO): NO